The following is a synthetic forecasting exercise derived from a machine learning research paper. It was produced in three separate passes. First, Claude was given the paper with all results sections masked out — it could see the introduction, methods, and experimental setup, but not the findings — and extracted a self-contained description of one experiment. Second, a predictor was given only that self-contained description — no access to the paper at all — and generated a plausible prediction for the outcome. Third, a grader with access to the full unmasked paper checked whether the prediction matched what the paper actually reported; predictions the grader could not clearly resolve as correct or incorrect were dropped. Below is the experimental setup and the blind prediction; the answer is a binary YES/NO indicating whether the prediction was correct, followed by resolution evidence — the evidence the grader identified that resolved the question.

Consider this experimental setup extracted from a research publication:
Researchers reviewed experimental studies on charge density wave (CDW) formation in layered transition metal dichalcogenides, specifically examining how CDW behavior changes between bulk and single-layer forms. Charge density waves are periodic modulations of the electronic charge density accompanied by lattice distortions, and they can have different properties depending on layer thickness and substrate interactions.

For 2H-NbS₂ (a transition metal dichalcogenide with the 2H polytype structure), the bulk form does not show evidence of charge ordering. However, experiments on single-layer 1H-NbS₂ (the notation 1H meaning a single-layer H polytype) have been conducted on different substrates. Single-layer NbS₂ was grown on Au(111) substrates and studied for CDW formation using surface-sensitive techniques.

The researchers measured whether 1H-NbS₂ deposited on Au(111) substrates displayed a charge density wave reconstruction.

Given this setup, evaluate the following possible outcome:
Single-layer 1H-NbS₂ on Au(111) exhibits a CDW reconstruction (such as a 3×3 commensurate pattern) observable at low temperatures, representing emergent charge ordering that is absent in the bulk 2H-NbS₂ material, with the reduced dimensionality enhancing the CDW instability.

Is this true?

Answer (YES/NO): NO